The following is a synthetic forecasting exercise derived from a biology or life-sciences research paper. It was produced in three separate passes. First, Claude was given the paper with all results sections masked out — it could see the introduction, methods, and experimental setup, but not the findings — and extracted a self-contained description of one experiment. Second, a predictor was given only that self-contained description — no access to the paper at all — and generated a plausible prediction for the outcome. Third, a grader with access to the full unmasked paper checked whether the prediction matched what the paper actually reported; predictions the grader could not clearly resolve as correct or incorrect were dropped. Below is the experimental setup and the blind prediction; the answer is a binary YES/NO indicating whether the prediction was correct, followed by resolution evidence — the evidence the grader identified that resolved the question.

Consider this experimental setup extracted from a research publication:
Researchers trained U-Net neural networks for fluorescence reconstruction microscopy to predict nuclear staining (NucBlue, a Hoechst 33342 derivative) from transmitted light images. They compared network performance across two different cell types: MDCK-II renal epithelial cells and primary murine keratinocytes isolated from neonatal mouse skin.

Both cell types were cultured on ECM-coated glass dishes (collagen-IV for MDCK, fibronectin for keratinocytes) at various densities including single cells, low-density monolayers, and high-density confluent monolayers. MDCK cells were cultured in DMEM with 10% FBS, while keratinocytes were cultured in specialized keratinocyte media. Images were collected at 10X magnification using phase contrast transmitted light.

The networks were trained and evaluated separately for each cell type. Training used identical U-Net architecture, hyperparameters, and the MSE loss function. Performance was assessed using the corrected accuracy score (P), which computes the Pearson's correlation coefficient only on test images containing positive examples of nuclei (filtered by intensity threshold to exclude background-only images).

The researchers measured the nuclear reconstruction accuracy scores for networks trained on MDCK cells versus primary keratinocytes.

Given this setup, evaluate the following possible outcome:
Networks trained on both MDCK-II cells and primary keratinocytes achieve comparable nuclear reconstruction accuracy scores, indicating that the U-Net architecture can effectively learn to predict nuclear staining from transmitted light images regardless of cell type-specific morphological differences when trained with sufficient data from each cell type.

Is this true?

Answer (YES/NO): YES